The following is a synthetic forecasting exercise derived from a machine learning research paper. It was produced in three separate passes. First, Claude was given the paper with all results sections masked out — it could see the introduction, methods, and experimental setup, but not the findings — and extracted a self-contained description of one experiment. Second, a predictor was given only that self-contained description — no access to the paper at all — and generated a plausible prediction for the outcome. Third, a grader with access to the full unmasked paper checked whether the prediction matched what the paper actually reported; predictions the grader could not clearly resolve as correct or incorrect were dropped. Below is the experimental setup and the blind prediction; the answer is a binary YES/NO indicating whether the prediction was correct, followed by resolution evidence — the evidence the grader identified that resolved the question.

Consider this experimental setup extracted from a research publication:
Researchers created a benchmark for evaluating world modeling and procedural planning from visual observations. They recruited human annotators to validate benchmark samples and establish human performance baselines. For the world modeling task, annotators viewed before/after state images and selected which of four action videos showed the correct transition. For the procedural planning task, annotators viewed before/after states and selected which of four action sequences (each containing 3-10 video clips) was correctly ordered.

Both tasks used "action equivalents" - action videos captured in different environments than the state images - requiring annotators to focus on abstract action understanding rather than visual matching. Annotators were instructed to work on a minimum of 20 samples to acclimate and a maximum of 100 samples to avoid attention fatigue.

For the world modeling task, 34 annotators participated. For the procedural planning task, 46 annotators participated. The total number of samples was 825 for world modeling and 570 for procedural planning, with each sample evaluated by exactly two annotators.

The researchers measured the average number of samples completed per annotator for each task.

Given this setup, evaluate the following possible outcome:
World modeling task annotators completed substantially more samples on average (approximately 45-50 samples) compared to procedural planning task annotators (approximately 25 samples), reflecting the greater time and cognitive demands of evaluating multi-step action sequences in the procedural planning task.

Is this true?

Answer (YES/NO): NO